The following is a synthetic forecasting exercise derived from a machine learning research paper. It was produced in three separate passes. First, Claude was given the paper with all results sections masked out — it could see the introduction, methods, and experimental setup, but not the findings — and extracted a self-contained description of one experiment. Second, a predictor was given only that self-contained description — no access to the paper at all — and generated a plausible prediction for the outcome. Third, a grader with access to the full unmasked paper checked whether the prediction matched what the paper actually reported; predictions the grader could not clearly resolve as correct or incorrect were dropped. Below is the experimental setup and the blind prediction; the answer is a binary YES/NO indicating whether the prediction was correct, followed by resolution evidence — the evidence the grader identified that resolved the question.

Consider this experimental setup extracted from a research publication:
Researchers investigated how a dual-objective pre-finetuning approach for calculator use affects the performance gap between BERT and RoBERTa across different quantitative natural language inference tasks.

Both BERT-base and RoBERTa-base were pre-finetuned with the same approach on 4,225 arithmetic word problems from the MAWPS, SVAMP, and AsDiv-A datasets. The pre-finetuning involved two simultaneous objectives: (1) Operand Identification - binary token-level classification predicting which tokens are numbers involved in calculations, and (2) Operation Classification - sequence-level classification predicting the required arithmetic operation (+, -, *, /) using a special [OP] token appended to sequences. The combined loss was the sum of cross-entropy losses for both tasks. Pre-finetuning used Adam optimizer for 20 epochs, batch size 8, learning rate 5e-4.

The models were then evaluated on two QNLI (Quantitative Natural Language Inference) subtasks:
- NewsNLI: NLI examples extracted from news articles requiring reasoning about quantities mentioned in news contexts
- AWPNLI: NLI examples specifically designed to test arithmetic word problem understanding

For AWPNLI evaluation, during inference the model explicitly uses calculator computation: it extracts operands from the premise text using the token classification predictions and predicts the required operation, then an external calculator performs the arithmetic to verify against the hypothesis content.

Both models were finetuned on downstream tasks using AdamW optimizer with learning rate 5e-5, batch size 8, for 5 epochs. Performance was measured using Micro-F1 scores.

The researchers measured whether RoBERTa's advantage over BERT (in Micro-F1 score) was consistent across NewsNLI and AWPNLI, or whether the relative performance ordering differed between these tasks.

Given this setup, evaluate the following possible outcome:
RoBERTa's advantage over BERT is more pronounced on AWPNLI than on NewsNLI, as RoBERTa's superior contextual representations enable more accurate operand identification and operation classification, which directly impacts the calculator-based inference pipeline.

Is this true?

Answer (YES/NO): NO